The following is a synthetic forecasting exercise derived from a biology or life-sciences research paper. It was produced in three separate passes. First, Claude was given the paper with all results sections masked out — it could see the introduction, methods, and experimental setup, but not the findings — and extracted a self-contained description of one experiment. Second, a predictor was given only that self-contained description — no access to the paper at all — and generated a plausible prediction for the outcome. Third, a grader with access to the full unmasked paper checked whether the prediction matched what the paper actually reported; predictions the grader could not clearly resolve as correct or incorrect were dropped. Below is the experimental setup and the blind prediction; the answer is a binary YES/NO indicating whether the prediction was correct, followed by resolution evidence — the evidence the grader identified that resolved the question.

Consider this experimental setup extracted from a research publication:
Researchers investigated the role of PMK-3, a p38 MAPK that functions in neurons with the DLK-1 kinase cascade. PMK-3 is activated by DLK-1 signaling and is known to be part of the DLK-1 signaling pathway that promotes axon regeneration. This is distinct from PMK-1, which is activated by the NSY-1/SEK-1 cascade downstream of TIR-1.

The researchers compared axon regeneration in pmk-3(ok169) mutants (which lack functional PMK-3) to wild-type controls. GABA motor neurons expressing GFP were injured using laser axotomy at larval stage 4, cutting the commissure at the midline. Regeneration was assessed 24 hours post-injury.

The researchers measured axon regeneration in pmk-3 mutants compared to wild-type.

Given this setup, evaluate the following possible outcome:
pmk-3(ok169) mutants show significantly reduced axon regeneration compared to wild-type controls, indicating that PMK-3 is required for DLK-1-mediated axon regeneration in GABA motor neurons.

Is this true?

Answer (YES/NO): YES